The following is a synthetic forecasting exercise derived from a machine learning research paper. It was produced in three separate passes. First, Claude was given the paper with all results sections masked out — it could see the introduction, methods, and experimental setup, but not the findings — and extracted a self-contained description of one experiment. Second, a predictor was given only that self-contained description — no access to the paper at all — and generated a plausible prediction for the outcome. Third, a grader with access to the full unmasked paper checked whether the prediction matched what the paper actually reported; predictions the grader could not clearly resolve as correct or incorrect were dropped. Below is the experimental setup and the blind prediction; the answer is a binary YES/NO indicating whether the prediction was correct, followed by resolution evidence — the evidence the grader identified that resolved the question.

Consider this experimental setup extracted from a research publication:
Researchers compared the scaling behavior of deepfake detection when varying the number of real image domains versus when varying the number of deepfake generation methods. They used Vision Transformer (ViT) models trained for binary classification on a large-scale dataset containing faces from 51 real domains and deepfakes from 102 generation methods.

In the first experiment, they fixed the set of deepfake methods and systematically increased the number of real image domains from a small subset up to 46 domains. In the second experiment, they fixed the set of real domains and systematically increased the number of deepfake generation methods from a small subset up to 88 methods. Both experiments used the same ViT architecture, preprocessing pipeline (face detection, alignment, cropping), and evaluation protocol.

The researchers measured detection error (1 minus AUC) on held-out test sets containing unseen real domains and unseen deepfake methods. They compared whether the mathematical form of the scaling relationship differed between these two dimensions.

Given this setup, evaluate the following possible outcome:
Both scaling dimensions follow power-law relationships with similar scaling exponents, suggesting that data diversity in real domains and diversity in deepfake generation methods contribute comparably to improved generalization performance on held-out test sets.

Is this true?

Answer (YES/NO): NO